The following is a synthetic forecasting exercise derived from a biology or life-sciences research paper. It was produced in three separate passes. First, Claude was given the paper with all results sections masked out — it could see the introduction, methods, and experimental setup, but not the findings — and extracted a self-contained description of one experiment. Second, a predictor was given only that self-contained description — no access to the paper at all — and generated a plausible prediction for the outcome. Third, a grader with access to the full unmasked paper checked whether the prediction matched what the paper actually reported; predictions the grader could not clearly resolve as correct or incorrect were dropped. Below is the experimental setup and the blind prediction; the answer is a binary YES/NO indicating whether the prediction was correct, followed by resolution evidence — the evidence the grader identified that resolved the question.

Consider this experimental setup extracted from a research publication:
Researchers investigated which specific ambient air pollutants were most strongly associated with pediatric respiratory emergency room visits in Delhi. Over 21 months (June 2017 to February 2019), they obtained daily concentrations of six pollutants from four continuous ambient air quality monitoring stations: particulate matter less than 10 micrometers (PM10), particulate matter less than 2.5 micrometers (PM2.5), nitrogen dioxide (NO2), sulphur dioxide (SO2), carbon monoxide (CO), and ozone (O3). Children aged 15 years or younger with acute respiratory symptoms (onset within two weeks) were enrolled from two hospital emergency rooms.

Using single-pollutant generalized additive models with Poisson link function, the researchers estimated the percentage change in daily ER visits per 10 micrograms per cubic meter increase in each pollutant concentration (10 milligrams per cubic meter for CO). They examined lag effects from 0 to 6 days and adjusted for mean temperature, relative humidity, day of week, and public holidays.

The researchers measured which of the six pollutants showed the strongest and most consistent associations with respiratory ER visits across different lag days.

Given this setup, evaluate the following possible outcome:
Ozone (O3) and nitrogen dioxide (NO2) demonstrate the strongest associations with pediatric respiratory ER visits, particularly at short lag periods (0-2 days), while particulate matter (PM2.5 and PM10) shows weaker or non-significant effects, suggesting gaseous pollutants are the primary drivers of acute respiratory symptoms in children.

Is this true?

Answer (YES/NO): NO